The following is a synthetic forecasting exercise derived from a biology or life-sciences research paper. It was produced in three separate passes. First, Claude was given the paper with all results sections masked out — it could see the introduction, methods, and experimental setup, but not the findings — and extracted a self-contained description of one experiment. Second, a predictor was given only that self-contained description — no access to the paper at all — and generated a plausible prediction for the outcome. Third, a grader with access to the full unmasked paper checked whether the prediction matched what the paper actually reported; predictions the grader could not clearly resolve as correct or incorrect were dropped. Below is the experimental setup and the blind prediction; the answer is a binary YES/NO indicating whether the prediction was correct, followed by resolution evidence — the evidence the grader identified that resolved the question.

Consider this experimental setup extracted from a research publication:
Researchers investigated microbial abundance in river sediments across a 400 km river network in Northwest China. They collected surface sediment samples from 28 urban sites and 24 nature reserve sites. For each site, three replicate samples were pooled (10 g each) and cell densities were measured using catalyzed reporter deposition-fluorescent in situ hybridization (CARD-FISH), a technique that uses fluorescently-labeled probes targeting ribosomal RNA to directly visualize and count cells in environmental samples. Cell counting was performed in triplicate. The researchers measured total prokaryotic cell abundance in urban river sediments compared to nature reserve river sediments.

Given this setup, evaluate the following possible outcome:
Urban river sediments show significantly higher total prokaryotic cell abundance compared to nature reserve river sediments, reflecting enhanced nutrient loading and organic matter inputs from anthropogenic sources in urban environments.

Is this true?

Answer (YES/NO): YES